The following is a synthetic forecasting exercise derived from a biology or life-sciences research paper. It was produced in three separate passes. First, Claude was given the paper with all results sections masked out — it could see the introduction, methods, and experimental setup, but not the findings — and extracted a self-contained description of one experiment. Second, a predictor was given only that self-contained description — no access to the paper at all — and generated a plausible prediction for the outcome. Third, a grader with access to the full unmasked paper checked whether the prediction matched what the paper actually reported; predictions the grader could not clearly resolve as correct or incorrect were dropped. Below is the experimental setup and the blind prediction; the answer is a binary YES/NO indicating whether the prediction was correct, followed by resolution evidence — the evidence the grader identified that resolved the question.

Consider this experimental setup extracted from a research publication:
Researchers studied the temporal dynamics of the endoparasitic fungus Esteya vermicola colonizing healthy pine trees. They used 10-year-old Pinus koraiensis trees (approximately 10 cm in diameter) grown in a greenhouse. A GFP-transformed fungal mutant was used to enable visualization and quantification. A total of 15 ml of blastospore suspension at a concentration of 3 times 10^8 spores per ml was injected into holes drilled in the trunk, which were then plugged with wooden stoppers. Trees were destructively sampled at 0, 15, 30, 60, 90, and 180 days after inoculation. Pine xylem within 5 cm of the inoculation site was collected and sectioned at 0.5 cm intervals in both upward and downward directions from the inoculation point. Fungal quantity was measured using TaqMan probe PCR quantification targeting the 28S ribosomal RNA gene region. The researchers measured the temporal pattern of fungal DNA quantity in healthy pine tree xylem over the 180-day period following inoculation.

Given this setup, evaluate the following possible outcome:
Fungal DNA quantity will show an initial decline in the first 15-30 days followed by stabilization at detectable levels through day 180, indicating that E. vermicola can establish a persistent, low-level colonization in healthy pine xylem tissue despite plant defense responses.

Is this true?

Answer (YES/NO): NO